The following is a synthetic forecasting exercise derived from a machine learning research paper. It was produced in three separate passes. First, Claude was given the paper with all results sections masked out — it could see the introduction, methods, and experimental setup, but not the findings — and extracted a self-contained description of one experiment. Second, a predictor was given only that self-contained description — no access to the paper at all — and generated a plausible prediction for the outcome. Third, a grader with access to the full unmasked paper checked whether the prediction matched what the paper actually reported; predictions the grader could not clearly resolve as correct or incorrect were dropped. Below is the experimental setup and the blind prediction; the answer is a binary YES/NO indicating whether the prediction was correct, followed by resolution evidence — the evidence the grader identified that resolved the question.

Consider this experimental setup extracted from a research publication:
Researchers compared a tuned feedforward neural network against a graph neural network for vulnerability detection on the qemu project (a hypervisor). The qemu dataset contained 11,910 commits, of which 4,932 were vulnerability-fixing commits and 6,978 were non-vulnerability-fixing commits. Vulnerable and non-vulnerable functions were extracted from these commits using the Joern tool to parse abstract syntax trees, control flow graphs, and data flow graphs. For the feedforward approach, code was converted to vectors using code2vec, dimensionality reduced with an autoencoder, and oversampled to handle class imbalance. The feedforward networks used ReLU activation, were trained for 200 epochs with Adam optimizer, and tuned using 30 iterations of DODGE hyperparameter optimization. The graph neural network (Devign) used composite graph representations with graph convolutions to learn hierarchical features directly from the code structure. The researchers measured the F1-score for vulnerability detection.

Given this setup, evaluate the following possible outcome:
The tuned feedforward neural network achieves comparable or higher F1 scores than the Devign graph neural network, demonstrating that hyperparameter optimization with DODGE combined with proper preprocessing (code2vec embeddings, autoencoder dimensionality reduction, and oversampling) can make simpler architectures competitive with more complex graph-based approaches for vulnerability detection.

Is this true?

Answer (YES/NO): YES